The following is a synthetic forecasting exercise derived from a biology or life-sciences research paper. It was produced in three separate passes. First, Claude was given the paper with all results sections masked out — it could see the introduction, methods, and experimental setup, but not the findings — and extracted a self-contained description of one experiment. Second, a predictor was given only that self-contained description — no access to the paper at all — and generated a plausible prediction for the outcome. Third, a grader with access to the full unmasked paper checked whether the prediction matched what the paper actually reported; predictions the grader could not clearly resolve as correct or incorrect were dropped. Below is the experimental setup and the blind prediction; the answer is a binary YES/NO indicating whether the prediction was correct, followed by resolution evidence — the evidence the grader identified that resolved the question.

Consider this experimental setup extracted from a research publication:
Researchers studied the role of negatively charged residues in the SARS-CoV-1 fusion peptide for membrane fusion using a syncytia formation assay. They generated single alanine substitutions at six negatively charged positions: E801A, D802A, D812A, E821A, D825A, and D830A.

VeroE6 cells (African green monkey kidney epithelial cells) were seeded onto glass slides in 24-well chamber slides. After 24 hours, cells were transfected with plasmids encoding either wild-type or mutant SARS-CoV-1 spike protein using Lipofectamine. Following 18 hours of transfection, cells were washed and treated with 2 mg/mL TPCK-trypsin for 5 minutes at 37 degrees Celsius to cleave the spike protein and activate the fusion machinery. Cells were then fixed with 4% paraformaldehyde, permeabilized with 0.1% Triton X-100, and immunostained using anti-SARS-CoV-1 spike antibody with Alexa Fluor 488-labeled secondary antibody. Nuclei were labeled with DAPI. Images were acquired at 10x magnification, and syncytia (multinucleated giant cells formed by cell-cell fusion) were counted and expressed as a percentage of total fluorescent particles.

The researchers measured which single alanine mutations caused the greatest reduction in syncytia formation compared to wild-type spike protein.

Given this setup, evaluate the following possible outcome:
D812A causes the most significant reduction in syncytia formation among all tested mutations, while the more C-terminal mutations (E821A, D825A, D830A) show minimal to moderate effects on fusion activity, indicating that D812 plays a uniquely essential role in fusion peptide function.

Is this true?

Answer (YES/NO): NO